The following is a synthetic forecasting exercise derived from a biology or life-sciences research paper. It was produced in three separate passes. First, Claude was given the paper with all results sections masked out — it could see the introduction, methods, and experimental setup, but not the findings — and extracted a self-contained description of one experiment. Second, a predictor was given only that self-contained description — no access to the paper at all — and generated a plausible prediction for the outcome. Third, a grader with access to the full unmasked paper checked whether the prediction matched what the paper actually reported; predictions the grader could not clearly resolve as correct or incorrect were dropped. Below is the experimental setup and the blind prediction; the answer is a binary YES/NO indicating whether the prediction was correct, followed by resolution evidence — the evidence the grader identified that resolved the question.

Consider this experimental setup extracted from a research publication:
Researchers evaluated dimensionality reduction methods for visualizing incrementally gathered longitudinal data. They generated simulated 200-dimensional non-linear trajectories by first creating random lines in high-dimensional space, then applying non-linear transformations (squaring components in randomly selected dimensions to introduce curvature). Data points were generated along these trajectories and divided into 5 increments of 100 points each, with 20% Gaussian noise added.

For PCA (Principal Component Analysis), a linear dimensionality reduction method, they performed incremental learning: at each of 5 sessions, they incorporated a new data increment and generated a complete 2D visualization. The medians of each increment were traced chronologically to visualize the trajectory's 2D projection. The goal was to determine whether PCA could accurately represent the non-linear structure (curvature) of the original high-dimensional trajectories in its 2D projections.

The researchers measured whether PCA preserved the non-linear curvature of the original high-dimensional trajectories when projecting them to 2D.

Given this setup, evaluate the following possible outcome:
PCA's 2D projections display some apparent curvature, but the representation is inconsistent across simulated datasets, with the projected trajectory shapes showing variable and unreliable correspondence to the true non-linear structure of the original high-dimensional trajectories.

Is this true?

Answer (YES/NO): NO